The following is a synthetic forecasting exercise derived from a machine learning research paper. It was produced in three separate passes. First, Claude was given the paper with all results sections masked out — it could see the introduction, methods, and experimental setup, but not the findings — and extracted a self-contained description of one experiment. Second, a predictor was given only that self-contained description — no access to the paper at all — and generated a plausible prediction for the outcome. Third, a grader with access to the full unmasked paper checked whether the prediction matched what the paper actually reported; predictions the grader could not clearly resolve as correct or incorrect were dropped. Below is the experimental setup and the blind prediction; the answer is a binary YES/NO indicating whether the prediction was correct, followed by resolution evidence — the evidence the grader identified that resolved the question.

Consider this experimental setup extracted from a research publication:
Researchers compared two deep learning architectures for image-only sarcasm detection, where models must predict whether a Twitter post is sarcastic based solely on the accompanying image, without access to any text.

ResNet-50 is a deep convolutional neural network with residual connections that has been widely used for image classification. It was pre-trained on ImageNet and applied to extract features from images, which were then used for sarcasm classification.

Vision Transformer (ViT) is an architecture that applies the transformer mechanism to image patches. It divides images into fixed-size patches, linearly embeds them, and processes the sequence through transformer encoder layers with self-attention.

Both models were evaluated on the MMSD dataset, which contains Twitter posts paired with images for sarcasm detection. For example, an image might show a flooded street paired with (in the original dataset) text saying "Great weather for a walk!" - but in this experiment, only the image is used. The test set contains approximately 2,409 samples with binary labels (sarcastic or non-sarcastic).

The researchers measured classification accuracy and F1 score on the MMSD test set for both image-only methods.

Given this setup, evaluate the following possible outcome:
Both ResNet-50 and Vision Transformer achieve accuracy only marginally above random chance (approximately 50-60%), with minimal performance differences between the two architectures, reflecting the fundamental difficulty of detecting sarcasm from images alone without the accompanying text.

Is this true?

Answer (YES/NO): NO